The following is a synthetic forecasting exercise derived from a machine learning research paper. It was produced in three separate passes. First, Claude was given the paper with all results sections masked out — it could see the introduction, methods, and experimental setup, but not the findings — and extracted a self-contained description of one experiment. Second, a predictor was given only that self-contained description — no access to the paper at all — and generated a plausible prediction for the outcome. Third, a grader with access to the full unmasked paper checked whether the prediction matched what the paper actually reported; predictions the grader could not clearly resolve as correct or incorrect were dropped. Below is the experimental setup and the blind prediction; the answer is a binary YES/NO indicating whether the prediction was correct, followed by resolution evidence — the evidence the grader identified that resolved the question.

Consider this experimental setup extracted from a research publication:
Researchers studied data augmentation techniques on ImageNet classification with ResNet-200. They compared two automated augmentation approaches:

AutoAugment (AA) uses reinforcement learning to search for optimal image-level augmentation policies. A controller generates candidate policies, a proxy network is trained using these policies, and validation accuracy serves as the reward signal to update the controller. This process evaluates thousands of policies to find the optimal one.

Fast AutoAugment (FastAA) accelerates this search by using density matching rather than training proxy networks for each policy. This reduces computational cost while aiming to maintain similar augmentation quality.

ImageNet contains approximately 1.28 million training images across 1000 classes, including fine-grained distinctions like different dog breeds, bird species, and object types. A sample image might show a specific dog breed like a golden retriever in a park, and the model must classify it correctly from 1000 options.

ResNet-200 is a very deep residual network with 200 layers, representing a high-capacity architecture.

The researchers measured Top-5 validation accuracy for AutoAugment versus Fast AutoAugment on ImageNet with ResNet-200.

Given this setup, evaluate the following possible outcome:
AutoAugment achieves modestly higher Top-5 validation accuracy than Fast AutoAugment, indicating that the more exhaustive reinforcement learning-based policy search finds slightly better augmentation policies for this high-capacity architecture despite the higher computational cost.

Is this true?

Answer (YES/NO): NO